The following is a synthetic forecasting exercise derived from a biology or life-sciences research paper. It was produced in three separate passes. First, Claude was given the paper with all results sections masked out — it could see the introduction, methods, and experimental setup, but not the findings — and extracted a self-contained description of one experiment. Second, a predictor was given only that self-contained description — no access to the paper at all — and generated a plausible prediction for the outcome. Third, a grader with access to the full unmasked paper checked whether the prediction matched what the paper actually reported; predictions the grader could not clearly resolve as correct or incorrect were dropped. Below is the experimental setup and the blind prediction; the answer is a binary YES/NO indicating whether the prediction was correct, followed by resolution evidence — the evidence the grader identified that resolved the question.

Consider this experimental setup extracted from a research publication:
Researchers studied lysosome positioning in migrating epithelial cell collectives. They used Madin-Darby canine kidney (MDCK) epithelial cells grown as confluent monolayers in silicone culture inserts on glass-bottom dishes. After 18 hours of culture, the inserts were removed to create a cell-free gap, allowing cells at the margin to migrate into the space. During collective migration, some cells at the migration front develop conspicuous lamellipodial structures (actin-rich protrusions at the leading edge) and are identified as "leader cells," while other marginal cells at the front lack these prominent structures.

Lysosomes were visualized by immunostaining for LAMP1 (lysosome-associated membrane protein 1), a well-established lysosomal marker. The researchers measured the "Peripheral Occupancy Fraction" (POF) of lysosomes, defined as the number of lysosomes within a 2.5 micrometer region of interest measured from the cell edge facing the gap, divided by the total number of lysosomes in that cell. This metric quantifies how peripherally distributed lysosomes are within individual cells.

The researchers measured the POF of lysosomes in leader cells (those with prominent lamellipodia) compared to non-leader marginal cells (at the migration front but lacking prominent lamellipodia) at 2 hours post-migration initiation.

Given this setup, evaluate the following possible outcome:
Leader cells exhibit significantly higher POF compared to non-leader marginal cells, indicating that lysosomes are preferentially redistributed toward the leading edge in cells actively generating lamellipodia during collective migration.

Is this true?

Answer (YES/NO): YES